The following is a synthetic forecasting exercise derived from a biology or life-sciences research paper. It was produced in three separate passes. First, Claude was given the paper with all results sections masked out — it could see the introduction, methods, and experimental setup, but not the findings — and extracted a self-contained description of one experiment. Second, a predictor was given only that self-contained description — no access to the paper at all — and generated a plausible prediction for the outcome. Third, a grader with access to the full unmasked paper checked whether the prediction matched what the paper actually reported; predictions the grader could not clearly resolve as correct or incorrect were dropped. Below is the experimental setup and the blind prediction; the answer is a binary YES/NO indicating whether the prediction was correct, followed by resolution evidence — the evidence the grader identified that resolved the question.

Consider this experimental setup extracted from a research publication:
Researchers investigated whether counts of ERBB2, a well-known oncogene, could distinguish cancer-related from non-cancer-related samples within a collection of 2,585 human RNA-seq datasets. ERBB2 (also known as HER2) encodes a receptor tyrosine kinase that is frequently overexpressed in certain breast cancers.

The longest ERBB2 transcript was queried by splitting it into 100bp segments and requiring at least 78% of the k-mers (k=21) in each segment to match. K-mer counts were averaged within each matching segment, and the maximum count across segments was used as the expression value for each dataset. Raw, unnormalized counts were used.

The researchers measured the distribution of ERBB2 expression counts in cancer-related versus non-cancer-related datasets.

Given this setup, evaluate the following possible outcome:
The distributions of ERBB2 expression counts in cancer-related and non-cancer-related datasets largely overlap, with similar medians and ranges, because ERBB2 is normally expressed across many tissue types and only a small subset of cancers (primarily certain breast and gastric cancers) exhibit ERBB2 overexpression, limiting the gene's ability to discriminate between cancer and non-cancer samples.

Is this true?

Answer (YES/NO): NO